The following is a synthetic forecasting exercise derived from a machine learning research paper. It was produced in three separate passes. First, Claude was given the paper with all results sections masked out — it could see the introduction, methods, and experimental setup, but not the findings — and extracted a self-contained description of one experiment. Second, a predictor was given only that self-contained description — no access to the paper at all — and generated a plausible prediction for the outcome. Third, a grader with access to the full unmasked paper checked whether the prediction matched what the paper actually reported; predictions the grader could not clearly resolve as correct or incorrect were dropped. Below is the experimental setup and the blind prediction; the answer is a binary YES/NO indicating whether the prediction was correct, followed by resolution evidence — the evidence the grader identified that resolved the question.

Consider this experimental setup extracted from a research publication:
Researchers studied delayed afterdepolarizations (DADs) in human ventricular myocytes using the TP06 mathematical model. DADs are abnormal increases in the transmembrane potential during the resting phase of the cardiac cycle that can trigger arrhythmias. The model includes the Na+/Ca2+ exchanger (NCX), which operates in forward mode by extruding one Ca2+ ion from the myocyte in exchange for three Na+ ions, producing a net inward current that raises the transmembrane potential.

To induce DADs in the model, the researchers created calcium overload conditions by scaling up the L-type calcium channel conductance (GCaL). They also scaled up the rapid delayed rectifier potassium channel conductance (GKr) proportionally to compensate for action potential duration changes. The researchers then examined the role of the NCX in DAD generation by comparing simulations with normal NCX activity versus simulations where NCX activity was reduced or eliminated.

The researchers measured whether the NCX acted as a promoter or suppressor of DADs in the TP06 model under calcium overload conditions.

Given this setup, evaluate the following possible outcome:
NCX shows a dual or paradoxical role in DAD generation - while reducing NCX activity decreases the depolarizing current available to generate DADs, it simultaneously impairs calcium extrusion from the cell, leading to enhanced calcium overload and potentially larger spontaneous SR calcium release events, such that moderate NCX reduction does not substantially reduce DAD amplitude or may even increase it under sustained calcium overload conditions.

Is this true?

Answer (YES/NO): NO